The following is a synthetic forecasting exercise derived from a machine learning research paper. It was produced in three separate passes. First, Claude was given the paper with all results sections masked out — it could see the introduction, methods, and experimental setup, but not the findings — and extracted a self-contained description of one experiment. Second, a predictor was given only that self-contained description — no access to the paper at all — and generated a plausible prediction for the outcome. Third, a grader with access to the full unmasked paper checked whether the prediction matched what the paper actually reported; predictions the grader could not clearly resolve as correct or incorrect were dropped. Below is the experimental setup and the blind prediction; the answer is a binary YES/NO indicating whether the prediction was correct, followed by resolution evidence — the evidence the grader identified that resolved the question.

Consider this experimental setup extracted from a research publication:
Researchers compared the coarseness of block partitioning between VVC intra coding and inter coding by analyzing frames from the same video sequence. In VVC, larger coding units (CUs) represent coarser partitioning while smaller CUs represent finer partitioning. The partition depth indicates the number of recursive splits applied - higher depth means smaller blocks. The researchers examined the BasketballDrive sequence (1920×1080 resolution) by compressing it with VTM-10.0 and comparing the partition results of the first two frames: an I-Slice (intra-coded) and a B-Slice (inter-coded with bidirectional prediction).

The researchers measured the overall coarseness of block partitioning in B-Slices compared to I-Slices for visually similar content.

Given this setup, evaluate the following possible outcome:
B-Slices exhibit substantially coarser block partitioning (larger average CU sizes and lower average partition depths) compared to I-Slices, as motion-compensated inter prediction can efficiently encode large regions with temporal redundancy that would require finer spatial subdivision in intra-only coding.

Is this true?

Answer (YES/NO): YES